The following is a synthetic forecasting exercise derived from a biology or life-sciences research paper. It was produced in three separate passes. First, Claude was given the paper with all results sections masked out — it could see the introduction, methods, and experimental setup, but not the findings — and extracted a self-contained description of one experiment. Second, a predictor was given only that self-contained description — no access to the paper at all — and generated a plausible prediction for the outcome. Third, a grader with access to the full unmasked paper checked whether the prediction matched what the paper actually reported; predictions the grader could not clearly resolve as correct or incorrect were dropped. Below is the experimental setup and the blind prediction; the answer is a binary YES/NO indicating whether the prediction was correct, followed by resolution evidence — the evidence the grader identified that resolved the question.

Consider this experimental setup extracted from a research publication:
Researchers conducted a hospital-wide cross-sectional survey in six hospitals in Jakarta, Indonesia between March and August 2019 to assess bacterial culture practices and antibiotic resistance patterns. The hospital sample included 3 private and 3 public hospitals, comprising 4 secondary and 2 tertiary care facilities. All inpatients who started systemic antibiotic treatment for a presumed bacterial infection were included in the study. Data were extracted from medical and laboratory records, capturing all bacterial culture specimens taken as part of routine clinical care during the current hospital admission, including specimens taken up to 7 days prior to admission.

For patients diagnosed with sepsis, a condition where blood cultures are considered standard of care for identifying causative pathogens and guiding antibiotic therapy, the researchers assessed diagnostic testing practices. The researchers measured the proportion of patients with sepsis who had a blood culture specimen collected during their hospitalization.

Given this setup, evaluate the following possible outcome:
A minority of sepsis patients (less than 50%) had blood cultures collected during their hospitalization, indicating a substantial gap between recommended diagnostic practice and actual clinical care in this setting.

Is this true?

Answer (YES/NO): NO